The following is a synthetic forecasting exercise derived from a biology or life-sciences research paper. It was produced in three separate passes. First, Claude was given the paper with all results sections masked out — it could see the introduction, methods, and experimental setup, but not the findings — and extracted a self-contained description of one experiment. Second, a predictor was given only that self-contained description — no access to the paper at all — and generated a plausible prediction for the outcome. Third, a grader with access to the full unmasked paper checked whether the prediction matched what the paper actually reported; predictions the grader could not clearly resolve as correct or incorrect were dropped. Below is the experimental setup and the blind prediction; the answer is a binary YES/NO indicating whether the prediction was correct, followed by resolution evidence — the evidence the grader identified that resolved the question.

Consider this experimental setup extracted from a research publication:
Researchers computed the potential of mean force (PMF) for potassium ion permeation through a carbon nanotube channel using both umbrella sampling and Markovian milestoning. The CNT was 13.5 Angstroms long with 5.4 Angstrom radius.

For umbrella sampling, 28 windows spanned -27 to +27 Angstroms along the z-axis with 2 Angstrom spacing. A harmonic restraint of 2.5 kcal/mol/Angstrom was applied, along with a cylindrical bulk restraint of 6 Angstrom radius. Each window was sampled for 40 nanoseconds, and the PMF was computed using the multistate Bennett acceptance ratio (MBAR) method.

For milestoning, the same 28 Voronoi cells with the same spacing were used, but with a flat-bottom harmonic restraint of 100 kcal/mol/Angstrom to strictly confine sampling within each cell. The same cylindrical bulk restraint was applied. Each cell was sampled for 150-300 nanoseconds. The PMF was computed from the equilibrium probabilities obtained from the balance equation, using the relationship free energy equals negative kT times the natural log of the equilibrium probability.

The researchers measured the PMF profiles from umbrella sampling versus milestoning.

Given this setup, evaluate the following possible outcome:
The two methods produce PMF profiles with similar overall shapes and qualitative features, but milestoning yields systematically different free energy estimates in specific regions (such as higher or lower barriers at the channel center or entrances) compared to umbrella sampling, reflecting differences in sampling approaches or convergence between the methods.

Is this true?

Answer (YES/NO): NO